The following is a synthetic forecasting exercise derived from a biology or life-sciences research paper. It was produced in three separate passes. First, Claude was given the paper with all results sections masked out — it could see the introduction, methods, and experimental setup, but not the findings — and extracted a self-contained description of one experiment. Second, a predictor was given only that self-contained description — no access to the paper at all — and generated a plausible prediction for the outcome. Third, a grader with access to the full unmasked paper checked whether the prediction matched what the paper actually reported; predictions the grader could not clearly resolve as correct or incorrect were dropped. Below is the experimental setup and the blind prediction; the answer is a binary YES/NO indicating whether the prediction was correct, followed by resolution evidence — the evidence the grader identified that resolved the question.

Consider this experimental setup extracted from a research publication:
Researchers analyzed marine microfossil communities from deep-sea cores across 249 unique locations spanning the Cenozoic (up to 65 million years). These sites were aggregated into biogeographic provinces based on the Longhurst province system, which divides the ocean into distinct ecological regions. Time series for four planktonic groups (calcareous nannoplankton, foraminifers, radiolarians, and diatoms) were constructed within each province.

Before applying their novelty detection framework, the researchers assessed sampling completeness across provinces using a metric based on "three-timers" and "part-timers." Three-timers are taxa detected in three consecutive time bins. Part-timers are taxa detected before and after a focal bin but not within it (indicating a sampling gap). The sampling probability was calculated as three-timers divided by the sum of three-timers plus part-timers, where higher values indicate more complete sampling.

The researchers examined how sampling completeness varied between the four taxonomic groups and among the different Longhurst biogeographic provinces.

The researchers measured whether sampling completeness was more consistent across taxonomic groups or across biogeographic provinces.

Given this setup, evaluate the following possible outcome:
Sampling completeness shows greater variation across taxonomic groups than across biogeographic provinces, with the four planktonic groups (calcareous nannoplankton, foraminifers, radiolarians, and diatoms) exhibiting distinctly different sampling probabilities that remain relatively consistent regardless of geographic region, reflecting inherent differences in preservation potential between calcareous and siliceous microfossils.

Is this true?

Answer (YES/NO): NO